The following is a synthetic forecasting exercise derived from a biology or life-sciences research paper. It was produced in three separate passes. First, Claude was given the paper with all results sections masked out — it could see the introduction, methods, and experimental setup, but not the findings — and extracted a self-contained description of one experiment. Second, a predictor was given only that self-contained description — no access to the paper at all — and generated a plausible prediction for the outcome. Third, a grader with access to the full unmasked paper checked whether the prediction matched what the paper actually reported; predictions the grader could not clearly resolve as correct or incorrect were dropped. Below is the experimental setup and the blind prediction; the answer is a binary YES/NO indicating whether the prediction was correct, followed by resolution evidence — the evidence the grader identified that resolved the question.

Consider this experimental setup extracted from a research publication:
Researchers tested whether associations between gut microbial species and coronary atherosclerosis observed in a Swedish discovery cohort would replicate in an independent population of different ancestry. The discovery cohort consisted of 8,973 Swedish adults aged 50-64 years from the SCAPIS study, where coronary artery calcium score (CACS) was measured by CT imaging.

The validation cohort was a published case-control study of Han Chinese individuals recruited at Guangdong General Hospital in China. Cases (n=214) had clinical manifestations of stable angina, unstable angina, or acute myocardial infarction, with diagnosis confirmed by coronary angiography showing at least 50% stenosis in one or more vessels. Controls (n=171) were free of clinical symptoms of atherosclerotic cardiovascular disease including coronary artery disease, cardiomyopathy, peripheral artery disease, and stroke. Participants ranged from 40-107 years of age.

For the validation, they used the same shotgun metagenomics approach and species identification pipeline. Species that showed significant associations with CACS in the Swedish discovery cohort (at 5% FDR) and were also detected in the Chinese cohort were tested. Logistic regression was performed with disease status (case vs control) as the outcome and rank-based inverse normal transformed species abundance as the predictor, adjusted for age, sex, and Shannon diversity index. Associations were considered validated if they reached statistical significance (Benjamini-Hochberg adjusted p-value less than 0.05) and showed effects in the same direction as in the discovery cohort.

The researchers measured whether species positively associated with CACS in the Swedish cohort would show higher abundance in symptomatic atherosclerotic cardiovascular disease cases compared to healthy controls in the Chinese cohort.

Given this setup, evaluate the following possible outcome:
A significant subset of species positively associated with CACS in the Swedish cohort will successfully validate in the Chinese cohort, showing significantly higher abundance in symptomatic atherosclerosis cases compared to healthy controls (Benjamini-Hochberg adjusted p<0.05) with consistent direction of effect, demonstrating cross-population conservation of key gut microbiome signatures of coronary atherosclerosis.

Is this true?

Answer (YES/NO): YES